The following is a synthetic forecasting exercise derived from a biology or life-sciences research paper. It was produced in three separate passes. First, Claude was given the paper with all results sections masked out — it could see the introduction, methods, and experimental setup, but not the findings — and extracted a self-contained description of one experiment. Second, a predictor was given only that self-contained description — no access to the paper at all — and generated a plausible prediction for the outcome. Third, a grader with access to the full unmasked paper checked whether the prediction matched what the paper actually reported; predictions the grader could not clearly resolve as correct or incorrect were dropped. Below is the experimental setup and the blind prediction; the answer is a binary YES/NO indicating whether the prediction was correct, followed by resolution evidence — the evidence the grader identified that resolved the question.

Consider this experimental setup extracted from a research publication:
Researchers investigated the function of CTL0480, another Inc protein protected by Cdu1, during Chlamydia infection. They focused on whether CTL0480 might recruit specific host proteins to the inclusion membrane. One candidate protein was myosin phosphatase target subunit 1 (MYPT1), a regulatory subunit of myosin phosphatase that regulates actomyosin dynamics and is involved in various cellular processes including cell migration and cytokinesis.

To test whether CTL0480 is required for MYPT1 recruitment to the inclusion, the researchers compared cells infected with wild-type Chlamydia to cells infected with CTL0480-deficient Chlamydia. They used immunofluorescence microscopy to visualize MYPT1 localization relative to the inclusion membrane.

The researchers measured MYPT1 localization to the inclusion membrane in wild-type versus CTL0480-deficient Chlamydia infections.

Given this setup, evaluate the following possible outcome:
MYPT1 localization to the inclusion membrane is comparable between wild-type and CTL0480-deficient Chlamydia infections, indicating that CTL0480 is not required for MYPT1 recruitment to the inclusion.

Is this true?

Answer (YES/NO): NO